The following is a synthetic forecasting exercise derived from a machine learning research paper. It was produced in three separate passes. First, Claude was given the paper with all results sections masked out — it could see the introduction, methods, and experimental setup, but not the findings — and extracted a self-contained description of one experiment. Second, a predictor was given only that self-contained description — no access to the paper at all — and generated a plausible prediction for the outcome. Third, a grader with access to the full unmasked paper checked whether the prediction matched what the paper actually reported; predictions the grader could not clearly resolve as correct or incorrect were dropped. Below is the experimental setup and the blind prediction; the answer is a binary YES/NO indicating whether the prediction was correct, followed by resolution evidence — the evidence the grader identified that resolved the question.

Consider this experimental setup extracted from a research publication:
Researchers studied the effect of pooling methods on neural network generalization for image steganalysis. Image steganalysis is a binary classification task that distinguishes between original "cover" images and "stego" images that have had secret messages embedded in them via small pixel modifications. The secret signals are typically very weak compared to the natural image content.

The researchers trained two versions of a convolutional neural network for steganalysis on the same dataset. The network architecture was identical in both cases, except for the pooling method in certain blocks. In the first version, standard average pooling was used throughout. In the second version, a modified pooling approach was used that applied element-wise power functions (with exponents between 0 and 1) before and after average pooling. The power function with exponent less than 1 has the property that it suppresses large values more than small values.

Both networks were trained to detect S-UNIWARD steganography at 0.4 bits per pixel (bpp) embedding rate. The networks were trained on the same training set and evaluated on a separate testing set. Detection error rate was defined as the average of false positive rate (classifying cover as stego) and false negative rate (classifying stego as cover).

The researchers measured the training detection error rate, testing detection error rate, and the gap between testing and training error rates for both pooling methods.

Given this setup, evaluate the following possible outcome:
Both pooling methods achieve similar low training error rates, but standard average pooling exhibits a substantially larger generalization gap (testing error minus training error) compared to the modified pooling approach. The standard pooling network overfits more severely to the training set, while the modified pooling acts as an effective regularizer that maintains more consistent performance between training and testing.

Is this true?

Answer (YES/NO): NO